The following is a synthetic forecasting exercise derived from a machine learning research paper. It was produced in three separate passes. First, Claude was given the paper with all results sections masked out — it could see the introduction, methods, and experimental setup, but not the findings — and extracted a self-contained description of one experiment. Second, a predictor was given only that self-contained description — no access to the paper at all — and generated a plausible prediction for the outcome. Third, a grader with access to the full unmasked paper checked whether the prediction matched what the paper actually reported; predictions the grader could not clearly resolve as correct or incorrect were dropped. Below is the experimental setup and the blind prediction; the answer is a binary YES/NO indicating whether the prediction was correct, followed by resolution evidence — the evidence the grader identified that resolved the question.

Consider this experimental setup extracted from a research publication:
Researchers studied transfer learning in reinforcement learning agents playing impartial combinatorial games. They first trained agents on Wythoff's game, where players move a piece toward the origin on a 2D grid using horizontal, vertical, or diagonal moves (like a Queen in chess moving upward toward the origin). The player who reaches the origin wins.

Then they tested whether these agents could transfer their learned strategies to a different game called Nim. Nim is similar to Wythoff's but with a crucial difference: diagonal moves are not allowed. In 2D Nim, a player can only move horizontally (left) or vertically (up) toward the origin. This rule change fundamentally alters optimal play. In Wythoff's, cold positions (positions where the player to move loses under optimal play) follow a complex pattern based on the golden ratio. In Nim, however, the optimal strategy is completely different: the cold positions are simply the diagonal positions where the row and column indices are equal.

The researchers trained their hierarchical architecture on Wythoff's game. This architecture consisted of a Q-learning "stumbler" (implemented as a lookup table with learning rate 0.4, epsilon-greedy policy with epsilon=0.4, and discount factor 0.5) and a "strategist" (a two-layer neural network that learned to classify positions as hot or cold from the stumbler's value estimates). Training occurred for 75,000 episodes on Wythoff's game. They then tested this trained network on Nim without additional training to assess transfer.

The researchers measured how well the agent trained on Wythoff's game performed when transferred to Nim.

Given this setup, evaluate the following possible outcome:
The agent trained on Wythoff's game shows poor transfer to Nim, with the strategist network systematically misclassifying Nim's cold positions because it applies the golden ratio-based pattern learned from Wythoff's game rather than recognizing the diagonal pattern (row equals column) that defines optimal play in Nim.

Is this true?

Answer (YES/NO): NO